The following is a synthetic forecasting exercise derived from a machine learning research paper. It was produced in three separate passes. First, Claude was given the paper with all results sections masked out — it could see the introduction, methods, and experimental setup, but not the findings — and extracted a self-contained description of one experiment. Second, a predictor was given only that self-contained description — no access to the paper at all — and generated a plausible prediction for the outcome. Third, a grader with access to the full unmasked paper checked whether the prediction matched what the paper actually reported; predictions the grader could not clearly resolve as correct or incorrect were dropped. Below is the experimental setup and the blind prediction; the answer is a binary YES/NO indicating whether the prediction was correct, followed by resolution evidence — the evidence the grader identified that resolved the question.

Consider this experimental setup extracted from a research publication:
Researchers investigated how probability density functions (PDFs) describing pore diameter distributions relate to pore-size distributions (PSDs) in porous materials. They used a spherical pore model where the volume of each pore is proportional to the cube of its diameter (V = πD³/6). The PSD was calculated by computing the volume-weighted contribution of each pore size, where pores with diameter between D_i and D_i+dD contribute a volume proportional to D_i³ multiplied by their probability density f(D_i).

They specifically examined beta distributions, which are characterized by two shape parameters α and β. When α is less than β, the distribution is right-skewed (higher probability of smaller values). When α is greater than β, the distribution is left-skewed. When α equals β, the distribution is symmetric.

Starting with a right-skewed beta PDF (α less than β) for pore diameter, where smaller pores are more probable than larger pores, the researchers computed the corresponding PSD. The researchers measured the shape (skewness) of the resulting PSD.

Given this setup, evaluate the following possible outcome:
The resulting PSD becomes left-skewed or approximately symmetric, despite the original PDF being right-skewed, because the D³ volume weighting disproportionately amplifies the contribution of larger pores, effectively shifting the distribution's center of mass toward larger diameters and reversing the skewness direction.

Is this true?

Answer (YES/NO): YES